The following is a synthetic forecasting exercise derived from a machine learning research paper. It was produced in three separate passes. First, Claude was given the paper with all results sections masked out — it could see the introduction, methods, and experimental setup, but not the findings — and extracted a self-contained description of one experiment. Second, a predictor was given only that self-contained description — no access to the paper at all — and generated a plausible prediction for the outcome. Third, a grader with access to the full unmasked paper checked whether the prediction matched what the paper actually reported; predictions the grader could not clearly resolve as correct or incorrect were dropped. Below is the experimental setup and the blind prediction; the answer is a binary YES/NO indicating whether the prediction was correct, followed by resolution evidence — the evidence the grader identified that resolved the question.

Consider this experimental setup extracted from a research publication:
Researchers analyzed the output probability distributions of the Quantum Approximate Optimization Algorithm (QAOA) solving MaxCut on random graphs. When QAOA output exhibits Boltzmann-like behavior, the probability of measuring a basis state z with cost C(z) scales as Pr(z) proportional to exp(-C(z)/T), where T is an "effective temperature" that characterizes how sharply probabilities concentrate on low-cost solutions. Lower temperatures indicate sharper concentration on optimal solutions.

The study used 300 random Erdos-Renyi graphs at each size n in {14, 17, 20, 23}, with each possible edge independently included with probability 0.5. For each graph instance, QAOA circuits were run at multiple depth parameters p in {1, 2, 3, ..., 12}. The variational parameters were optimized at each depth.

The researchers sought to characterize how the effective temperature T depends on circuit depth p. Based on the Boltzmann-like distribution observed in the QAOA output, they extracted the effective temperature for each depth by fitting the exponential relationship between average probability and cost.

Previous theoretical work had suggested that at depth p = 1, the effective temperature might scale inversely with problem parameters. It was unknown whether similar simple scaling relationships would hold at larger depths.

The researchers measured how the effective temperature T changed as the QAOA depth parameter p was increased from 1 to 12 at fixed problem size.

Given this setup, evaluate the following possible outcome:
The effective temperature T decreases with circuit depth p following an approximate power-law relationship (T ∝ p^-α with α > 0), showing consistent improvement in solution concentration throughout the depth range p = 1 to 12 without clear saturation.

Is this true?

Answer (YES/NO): YES